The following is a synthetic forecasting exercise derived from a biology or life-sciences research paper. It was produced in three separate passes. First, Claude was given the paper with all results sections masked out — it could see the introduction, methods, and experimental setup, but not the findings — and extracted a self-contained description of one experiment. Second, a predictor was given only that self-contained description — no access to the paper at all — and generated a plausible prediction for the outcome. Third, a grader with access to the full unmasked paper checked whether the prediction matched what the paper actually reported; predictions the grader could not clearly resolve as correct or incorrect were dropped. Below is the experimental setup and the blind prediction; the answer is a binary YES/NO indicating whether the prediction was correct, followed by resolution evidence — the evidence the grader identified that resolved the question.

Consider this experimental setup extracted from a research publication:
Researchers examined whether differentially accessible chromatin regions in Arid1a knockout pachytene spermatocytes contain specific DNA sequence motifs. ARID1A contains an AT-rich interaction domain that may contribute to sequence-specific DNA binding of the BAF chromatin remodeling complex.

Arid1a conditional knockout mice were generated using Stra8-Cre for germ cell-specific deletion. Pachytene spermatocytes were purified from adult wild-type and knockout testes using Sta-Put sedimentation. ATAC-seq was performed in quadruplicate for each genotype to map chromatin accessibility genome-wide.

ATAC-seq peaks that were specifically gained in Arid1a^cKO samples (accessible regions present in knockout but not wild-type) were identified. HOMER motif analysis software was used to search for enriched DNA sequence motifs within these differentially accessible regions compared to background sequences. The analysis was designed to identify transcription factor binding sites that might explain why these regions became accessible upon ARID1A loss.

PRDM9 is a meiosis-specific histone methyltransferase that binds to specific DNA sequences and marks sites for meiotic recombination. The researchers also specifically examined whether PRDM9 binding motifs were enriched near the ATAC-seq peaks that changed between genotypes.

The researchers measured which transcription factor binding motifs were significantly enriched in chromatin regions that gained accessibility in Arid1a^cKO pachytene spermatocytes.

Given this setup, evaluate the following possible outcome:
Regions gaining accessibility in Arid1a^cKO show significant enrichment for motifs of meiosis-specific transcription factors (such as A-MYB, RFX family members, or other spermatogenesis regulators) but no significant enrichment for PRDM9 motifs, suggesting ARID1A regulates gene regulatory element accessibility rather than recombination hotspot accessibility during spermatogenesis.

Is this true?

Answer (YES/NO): NO